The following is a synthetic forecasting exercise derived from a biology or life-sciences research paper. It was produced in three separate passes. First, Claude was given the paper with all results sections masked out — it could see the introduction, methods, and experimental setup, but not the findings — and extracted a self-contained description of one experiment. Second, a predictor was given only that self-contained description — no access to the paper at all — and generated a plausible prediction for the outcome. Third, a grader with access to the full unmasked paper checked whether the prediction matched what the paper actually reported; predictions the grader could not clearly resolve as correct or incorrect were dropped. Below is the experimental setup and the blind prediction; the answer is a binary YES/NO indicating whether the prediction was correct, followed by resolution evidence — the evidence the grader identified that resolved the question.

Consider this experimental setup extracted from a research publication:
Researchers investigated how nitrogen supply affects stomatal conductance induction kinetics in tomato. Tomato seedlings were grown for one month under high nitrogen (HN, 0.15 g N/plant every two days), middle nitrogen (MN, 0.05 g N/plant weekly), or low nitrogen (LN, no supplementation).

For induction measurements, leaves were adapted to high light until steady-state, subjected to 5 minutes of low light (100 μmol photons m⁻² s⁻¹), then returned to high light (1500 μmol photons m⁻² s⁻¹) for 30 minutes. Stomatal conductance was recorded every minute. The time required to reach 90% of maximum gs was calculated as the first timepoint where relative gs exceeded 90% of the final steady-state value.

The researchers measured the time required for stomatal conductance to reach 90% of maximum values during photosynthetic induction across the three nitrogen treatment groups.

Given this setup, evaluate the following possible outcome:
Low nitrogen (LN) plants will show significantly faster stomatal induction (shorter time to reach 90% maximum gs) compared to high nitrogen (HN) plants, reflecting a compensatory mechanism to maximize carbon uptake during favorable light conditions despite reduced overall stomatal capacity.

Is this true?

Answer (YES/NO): NO